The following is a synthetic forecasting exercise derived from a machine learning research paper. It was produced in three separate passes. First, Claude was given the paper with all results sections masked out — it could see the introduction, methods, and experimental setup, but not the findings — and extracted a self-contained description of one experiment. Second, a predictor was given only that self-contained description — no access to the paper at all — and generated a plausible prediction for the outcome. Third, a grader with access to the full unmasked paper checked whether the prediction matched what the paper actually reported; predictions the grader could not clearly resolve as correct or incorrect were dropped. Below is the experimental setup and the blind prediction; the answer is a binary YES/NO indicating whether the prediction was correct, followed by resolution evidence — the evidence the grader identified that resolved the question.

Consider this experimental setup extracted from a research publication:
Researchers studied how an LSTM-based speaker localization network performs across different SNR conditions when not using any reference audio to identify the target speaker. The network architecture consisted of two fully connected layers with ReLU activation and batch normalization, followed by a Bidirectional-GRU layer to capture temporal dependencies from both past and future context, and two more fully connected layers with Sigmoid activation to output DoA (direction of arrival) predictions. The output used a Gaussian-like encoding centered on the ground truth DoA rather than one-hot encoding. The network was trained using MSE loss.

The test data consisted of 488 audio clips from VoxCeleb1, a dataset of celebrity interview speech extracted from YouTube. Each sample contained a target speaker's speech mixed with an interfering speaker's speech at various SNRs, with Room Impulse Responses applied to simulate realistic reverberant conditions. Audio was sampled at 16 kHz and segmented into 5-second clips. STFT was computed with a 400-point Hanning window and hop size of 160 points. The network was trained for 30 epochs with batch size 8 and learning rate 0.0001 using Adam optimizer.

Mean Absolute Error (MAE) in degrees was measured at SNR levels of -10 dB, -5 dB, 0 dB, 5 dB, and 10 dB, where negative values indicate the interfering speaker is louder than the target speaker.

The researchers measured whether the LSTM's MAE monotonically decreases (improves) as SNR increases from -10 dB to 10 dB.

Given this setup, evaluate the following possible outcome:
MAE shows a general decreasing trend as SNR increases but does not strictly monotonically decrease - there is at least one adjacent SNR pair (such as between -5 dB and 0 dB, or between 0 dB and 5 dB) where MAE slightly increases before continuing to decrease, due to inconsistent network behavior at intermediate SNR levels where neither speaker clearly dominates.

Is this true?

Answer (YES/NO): YES